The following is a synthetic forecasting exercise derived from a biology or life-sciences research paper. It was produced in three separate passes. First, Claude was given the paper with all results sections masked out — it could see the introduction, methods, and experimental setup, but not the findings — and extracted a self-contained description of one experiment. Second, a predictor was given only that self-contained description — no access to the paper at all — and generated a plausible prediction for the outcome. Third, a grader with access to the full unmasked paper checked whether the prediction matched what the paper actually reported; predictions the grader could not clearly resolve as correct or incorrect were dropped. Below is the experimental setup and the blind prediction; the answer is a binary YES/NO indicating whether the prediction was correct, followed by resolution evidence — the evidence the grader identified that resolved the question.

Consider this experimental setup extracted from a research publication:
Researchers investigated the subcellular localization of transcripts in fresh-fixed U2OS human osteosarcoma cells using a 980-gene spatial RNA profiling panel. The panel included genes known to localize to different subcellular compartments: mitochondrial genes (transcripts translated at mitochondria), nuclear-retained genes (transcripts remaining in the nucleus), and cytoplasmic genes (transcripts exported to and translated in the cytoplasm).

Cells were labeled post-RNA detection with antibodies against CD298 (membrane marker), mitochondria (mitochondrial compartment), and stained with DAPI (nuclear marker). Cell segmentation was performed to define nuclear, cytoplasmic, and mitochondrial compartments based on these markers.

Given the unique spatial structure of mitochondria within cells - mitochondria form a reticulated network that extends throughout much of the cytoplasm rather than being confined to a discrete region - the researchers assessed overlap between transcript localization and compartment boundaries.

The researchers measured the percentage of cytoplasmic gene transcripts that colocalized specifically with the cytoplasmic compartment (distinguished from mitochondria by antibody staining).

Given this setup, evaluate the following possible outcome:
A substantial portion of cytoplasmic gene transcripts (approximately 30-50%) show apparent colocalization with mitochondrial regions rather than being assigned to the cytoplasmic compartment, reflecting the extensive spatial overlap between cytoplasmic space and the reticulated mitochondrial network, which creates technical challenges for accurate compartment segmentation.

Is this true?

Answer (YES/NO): YES